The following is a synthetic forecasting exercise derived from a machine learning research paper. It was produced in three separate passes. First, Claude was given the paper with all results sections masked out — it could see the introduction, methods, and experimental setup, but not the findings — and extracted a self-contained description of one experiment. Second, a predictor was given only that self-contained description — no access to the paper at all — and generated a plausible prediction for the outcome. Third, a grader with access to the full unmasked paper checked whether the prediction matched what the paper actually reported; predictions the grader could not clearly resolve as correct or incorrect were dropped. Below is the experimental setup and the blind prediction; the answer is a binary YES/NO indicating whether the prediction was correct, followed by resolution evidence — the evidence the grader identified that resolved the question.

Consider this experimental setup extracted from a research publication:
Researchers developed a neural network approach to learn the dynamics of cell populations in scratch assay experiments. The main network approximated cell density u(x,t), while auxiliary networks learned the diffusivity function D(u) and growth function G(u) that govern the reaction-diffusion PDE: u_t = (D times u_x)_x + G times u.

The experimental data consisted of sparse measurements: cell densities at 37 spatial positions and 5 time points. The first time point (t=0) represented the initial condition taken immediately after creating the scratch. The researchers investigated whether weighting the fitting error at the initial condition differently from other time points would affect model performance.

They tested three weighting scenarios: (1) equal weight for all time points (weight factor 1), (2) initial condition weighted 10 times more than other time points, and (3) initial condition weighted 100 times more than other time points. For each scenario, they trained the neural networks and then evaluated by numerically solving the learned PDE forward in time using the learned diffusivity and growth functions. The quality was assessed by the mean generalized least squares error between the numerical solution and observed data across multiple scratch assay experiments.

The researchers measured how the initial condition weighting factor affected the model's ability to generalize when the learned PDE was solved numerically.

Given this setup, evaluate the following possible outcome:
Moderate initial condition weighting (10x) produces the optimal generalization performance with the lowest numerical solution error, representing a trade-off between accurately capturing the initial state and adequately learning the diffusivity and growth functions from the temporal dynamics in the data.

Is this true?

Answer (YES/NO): YES